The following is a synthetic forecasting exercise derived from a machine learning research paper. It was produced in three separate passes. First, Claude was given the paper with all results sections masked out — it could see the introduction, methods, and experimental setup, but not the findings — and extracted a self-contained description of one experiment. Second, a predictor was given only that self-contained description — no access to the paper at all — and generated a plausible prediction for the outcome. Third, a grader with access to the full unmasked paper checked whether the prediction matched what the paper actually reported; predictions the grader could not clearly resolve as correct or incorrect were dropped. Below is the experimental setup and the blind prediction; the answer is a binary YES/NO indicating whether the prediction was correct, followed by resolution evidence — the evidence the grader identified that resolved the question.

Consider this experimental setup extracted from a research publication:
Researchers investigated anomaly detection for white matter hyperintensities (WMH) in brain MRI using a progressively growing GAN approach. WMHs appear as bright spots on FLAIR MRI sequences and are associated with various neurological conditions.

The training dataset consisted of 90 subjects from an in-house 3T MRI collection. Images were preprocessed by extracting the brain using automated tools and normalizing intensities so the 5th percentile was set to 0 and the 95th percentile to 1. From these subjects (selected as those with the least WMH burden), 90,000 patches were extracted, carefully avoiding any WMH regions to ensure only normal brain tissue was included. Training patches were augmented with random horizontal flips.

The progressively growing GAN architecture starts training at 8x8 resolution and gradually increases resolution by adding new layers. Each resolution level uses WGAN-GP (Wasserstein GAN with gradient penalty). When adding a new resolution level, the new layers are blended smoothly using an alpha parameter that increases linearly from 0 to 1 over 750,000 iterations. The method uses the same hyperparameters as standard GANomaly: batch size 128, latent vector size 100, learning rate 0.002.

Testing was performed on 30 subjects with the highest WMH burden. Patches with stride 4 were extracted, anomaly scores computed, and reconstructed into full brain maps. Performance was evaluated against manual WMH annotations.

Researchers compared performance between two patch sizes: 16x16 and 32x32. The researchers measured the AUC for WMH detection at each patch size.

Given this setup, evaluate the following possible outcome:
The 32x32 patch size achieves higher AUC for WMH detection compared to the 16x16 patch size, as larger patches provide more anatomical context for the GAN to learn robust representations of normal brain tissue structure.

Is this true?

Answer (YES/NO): NO